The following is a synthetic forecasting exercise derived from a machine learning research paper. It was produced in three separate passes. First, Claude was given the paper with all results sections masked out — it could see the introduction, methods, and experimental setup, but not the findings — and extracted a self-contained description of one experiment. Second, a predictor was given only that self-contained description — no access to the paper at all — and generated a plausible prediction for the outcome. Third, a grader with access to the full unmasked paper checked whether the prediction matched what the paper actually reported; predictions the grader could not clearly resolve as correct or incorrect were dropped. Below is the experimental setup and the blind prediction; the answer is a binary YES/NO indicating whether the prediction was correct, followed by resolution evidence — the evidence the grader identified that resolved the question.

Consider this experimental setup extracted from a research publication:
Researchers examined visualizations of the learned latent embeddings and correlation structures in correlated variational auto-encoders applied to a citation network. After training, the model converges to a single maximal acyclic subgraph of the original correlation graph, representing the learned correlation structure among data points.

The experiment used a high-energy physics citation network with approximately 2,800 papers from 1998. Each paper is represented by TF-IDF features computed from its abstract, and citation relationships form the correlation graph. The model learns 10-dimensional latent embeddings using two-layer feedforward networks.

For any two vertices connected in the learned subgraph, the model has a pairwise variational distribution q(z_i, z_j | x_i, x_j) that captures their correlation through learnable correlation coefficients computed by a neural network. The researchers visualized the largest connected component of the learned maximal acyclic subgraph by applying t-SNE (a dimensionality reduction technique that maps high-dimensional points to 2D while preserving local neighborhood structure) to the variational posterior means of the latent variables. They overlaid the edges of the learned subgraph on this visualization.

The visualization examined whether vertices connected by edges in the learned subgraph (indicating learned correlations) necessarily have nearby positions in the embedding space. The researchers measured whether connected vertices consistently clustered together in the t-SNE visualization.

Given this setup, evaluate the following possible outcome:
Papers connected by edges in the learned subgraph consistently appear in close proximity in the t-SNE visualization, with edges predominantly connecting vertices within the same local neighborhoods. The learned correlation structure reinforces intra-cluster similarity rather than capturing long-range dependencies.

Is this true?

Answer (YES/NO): NO